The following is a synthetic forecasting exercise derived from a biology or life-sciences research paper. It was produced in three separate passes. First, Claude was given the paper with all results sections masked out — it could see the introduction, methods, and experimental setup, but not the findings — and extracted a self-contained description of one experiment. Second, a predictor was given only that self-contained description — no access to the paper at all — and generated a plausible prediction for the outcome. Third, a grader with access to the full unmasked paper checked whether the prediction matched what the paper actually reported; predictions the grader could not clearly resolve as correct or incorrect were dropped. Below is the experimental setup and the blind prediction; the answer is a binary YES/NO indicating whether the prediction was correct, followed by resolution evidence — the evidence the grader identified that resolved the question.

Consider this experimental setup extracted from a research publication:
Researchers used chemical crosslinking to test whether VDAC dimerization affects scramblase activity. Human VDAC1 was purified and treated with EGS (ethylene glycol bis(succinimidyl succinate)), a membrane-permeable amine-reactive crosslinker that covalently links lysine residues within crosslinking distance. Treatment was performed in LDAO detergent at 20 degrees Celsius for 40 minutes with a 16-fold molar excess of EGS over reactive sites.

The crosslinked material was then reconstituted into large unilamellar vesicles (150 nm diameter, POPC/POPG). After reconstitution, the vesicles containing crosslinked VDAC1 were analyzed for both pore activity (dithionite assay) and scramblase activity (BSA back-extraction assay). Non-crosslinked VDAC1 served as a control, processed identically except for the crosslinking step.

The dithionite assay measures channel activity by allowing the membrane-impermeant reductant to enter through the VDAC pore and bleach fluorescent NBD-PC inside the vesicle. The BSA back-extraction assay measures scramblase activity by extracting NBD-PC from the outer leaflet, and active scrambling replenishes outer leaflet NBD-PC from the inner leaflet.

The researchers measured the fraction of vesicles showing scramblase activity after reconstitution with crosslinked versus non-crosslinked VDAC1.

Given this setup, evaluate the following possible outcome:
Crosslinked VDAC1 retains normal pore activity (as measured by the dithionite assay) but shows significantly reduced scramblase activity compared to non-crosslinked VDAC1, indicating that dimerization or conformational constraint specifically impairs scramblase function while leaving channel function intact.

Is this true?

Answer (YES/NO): NO